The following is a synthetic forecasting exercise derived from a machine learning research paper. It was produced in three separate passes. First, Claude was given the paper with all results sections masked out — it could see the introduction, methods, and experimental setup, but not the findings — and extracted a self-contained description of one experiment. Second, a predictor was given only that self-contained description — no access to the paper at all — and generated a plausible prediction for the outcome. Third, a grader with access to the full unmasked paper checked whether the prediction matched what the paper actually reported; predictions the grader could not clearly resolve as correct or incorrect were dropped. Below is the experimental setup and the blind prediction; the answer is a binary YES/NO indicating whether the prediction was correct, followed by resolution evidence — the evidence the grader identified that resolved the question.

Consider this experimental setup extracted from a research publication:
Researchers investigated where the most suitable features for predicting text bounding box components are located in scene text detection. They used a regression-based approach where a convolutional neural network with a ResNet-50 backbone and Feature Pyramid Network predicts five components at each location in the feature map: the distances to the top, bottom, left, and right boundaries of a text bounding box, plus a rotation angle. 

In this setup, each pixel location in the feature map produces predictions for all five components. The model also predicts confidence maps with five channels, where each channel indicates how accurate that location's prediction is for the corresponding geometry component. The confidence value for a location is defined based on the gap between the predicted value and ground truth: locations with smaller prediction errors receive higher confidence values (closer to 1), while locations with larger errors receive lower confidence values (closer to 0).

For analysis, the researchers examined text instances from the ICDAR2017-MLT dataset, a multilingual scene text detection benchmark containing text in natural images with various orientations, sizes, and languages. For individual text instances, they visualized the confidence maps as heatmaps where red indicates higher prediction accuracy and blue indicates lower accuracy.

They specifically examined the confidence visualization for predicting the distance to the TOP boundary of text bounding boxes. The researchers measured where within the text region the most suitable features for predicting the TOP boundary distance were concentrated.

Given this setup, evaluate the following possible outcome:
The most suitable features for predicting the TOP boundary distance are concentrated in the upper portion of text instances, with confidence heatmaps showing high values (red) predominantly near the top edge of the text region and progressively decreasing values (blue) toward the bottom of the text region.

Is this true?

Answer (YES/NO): NO